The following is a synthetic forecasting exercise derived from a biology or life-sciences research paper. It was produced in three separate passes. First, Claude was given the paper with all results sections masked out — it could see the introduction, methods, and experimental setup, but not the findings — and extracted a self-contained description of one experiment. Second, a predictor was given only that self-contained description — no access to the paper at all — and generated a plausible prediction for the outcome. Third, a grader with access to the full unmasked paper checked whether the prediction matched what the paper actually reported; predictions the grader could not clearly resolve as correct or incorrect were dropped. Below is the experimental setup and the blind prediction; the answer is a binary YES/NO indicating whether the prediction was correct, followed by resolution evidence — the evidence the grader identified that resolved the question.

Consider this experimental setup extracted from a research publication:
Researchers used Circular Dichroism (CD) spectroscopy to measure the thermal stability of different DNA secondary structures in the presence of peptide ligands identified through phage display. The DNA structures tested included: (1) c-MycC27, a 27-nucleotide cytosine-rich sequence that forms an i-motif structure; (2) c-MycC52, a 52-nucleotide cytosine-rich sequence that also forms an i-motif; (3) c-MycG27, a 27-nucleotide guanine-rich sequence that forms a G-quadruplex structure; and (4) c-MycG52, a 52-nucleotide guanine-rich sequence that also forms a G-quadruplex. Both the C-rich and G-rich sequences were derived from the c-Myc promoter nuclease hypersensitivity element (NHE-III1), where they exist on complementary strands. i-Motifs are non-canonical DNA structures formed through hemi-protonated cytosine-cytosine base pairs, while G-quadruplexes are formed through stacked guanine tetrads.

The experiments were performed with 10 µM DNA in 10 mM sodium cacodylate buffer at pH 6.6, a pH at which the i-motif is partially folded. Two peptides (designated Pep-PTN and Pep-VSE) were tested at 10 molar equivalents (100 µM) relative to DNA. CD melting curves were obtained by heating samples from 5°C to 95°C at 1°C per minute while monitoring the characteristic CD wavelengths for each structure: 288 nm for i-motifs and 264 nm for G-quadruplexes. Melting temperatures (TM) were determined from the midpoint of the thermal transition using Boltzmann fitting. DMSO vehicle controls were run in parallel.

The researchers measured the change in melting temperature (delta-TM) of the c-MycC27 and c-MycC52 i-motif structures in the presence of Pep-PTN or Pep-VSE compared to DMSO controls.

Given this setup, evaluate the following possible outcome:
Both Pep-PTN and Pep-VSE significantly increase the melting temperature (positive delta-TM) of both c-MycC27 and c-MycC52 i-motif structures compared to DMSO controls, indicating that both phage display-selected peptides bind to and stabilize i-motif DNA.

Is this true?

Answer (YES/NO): NO